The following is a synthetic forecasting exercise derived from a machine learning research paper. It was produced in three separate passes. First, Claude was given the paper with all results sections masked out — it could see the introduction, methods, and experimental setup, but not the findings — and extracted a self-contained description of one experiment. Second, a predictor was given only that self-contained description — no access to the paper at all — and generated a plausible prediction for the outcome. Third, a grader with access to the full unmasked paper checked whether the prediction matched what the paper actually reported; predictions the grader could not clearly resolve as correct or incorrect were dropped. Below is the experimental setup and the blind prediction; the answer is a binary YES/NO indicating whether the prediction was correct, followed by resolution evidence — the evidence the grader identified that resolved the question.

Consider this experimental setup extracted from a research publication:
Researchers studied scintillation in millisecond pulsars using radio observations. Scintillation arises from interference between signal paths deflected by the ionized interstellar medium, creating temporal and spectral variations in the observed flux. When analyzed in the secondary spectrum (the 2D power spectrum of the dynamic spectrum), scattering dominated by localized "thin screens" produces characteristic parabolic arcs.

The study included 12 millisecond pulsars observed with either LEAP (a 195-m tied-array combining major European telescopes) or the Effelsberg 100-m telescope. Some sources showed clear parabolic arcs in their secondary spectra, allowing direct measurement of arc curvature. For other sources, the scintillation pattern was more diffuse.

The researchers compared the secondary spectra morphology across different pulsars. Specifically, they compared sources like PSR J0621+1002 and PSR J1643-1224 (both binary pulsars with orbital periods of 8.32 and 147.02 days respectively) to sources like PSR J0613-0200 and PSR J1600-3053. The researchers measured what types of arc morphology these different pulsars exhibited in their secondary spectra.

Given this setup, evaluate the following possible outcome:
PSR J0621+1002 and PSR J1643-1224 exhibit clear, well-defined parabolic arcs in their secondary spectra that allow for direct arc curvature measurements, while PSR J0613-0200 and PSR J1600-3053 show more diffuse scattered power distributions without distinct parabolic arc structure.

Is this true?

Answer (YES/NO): NO